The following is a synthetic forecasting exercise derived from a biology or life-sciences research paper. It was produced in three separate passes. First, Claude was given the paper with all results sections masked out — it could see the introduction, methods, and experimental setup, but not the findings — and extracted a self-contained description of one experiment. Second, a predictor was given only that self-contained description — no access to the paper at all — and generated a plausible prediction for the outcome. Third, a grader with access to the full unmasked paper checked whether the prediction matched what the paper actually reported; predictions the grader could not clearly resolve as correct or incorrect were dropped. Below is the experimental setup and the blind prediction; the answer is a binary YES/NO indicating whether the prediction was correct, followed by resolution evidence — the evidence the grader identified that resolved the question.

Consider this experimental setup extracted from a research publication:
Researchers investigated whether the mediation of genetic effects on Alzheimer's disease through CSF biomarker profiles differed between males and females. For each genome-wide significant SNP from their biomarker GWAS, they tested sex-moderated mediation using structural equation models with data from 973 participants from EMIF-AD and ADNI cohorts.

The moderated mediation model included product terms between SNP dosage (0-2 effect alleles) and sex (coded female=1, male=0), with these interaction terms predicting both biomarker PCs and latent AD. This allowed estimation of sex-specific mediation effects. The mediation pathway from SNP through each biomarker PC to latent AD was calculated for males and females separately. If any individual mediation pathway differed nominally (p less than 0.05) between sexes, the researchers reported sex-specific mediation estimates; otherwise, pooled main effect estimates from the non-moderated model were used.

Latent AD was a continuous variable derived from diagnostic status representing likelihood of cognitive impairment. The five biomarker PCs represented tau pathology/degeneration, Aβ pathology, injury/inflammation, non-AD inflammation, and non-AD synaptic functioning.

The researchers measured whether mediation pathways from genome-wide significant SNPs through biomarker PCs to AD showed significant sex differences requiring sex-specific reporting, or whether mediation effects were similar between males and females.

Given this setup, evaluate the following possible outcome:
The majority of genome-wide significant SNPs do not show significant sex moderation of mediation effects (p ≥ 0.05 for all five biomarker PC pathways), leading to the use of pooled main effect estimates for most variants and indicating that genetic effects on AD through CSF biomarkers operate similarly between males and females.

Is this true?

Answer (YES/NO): YES